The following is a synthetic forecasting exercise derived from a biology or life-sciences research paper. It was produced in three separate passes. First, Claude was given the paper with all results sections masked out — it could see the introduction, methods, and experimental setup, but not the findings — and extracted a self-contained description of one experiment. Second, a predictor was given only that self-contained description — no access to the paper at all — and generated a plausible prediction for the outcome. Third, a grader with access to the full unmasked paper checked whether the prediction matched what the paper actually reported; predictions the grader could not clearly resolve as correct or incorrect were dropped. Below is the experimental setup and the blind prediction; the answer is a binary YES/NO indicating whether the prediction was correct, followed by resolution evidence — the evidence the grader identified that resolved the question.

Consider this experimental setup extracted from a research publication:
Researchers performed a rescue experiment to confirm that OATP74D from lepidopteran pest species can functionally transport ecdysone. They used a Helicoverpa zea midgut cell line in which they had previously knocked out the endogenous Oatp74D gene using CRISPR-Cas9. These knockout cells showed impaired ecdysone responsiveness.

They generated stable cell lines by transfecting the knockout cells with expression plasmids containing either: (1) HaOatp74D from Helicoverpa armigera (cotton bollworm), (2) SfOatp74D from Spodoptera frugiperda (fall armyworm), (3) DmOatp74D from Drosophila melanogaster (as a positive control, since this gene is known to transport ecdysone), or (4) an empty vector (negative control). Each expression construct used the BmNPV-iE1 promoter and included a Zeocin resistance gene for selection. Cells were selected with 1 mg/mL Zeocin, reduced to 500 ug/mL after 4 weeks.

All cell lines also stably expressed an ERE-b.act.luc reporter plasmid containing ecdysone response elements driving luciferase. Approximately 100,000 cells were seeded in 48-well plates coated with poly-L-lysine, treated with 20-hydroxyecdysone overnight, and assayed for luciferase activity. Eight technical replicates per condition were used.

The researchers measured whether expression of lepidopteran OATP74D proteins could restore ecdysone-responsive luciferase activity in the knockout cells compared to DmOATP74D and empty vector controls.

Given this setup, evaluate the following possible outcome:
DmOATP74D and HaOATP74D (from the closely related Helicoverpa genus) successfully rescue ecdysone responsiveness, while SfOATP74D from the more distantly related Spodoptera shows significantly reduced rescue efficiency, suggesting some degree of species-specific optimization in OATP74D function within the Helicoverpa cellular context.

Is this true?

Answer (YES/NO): NO